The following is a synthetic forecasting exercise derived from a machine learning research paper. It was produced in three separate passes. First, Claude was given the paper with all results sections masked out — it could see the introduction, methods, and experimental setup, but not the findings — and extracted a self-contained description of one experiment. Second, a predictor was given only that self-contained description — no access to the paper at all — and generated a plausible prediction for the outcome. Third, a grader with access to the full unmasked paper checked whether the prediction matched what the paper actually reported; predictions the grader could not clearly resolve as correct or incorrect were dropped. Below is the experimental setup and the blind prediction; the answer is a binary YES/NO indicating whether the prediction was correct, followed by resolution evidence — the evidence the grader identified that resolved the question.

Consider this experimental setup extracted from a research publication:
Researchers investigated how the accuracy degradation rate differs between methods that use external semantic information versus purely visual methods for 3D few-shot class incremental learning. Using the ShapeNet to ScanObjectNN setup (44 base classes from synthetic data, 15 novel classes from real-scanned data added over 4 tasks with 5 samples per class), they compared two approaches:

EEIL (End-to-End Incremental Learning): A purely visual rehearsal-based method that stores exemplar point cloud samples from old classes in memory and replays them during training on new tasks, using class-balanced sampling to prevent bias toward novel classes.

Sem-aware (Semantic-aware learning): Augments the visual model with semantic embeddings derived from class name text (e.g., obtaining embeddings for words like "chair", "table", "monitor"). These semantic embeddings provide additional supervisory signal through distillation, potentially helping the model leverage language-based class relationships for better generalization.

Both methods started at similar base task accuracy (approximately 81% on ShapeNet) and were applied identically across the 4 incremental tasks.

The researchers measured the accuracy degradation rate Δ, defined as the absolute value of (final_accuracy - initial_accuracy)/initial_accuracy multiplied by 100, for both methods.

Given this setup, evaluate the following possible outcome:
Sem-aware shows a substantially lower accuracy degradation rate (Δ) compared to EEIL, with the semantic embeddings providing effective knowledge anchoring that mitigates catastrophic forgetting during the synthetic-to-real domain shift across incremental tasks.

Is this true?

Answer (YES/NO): NO